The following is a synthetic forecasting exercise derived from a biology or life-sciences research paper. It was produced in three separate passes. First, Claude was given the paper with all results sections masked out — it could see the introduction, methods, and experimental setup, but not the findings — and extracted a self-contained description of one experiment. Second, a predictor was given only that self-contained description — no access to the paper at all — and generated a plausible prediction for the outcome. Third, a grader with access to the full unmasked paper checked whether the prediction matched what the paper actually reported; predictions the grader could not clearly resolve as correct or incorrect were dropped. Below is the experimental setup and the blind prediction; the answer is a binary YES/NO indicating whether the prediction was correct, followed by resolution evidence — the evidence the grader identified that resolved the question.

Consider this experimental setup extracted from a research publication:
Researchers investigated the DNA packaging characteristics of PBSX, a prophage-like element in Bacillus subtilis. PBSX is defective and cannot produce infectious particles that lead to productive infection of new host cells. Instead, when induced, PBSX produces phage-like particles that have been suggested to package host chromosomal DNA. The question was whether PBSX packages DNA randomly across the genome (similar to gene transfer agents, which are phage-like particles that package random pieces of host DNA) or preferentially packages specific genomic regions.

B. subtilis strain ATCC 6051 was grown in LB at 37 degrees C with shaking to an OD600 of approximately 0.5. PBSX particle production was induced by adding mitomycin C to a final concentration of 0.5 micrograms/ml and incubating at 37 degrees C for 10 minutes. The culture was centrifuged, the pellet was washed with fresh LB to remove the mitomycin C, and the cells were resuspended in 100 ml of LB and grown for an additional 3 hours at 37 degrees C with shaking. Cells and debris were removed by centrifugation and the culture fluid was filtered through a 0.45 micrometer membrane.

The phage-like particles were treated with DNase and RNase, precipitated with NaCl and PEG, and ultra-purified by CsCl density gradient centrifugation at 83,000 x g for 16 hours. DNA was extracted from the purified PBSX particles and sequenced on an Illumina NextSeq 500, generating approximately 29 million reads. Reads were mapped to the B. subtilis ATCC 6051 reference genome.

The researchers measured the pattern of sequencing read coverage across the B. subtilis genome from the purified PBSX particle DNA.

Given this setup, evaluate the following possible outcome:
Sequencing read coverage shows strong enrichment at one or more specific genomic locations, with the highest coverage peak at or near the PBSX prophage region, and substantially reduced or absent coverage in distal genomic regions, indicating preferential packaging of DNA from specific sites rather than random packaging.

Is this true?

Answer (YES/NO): NO